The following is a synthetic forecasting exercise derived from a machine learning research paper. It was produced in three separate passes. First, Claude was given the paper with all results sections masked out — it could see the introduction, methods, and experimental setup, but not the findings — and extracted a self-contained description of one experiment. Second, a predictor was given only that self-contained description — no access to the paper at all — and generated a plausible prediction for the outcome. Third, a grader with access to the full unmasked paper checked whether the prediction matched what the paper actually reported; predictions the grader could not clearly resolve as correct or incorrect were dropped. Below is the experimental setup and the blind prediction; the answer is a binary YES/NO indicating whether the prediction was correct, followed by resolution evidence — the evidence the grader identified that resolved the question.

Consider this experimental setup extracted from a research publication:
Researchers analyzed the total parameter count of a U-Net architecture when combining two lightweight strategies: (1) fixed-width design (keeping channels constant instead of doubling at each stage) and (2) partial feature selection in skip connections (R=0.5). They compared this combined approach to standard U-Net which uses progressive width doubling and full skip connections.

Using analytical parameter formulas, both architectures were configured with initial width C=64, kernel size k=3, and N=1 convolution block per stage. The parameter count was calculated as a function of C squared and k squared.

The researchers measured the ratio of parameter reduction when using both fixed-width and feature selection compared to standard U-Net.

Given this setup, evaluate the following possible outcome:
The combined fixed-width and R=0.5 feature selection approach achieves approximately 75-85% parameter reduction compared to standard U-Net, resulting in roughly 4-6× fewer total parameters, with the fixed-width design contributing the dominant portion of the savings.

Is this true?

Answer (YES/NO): NO